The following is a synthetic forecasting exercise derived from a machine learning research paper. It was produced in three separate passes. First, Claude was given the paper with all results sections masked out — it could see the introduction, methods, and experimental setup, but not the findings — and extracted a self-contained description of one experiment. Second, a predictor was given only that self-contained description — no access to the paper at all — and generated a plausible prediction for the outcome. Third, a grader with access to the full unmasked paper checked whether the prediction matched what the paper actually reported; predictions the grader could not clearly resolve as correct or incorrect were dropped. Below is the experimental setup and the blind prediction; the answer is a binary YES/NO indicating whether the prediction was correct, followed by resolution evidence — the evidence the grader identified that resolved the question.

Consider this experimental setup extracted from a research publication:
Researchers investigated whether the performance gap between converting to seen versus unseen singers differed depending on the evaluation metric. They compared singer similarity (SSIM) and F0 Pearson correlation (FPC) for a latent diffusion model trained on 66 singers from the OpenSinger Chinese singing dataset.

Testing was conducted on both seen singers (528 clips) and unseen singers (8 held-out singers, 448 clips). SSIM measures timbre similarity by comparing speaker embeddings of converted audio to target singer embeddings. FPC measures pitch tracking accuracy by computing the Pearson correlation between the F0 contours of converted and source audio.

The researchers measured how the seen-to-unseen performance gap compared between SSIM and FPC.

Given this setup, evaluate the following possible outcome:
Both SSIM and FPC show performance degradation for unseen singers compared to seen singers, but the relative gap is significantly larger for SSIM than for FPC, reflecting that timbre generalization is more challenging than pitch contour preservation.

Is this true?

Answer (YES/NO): YES